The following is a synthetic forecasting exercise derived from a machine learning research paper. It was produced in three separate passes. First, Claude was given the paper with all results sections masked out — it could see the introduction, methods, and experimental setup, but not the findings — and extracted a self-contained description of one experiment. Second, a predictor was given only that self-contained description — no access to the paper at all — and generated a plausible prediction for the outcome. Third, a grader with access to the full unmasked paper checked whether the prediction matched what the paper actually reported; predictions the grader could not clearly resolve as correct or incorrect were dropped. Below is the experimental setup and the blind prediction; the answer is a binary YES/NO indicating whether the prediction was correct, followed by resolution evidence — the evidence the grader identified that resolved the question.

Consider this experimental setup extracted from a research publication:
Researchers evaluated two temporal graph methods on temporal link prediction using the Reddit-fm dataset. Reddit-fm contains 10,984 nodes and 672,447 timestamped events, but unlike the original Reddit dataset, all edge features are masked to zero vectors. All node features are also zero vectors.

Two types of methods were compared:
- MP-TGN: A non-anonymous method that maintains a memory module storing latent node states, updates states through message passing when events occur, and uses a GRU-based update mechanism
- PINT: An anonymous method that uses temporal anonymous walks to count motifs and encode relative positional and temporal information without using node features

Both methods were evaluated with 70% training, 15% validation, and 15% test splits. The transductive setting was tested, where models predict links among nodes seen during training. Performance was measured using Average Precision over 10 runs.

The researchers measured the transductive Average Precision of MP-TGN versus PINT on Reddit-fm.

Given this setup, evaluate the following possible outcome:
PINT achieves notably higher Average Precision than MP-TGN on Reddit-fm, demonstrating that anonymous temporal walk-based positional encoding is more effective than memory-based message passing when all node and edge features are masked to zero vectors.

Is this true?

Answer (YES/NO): NO